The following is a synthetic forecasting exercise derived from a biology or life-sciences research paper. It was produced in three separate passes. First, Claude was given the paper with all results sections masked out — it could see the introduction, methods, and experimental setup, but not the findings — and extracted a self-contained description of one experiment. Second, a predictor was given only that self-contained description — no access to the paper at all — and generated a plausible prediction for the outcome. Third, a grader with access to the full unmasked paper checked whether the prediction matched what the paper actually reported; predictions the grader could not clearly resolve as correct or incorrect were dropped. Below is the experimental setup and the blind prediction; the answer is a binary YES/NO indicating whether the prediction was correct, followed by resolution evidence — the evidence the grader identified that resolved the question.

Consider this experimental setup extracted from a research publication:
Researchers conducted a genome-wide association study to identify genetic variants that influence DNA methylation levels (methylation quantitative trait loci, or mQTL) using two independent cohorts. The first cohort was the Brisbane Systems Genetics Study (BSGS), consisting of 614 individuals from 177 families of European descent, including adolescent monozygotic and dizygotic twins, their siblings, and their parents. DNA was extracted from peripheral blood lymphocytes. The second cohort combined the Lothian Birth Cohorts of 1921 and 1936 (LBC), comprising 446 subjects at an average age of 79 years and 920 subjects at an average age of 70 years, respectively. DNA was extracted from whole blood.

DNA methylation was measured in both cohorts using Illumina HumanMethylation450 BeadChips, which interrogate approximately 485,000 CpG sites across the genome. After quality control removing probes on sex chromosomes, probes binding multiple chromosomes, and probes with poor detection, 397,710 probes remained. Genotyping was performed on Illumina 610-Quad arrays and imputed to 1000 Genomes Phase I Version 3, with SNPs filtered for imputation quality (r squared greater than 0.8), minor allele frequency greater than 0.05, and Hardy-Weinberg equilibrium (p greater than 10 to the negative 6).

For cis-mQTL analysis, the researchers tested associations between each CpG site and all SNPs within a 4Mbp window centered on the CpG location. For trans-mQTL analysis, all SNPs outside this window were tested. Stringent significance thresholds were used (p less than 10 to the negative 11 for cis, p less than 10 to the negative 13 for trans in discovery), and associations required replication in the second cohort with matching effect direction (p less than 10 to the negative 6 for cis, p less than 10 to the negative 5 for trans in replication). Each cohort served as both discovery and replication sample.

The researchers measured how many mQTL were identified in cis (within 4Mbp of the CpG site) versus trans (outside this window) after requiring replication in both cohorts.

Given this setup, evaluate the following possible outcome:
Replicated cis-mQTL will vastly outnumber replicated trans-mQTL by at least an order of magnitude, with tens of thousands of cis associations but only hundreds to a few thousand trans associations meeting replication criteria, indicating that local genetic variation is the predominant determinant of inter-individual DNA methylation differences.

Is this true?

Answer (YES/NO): YES